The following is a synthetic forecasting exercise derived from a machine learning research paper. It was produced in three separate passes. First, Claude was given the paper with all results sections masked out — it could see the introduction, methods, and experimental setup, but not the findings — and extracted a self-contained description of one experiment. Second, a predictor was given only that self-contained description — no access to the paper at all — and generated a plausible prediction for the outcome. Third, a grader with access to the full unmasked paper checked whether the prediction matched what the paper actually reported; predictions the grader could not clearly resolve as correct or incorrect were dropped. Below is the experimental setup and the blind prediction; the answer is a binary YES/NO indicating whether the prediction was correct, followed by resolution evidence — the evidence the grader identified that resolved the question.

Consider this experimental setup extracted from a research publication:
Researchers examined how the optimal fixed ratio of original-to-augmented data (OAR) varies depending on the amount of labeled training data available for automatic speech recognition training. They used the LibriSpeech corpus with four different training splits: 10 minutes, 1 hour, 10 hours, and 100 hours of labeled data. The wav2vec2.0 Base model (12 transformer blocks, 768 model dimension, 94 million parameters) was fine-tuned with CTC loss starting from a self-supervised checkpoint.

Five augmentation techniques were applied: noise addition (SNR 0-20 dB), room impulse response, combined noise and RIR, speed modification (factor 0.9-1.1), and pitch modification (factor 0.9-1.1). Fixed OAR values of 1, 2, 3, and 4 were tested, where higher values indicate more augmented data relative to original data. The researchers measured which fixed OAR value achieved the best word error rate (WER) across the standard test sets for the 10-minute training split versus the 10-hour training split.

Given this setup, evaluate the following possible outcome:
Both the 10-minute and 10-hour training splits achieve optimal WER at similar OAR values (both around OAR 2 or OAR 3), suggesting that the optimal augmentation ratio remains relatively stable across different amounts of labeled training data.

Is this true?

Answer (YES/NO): NO